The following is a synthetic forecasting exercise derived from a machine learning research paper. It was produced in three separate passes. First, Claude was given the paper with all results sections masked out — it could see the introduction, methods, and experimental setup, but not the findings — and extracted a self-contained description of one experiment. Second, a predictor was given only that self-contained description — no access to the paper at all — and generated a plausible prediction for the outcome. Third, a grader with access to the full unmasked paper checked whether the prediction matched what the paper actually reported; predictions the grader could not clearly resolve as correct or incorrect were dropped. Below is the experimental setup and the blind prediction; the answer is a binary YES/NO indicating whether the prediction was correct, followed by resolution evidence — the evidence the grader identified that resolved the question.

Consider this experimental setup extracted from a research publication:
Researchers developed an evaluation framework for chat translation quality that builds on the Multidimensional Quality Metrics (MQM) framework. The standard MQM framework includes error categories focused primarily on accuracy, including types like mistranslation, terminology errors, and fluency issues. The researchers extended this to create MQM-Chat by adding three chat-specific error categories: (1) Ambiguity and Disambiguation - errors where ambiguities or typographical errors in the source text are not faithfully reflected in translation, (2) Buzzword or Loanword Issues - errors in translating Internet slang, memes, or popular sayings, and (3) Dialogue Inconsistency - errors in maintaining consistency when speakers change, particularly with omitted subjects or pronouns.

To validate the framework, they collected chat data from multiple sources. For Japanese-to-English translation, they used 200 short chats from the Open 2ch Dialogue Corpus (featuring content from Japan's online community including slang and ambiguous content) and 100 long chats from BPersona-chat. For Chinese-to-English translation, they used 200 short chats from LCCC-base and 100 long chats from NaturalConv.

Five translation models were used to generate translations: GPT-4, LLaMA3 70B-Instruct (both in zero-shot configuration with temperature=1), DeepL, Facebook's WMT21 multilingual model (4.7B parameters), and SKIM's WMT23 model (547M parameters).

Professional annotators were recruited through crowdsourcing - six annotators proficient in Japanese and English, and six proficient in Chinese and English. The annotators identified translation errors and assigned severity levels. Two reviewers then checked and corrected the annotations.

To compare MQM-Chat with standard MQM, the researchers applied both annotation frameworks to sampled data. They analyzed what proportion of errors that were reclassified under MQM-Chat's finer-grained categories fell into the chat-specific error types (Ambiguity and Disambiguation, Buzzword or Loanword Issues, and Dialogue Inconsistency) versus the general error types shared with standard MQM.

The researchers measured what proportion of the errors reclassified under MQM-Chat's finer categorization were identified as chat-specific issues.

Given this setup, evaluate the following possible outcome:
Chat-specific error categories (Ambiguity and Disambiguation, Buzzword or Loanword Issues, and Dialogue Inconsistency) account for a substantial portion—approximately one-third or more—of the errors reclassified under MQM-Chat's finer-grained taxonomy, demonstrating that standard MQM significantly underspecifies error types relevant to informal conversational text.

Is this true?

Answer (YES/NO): YES